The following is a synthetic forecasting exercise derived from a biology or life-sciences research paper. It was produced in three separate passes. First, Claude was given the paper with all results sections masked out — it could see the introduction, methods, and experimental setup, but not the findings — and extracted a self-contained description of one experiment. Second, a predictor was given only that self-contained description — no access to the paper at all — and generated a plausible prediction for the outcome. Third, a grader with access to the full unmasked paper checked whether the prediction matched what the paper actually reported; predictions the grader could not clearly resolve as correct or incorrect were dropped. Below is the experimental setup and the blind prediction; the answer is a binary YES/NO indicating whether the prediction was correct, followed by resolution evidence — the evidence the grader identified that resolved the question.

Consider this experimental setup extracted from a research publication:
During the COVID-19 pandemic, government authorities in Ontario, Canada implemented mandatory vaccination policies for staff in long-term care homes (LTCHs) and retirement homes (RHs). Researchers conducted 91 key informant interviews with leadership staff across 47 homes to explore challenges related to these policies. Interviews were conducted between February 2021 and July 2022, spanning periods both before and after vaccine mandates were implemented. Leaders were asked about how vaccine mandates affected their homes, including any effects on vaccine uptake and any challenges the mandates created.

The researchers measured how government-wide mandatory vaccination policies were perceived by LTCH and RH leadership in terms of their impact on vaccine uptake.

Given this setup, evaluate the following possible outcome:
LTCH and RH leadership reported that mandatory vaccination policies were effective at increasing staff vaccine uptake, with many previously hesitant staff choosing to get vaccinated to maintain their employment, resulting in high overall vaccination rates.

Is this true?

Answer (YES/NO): NO